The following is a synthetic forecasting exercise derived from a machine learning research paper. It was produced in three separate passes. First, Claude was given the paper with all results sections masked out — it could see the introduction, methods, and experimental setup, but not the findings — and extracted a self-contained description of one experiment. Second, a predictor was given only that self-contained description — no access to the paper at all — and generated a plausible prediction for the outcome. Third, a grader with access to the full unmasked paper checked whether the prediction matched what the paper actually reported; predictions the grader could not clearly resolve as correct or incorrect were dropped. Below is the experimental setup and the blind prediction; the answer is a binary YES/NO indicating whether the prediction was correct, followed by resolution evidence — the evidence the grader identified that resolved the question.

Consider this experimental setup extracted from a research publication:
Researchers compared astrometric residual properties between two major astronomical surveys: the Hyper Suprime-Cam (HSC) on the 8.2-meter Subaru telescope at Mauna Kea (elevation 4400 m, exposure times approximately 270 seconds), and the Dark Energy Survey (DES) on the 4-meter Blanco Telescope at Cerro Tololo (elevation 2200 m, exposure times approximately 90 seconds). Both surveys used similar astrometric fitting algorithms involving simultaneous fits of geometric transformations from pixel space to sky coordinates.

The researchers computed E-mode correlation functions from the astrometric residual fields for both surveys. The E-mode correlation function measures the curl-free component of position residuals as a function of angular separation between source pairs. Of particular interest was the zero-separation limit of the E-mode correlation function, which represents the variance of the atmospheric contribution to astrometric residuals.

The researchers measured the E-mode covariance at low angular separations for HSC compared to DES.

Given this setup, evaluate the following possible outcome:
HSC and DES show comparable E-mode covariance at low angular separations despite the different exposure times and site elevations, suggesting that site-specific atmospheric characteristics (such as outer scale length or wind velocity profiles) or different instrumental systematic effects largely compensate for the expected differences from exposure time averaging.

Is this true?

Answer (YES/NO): NO